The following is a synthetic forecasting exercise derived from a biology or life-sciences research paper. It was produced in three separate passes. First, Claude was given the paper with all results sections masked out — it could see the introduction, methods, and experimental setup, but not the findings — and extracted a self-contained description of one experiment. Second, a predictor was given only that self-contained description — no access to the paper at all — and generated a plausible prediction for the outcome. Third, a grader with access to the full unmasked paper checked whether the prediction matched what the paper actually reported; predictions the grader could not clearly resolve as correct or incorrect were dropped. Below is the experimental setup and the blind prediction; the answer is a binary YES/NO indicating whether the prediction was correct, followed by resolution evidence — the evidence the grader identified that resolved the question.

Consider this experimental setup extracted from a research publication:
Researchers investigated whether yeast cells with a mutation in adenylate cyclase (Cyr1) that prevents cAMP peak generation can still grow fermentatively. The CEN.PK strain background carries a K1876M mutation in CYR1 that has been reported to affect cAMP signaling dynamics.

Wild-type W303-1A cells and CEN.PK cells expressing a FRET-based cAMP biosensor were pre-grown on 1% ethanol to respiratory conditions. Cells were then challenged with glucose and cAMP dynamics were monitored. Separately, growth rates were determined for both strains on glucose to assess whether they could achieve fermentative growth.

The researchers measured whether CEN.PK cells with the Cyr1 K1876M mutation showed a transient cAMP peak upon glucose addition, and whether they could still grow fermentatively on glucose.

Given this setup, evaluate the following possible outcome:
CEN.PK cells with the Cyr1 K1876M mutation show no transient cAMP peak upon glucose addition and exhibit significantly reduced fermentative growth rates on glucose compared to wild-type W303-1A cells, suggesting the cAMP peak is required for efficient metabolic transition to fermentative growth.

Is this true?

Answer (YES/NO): NO